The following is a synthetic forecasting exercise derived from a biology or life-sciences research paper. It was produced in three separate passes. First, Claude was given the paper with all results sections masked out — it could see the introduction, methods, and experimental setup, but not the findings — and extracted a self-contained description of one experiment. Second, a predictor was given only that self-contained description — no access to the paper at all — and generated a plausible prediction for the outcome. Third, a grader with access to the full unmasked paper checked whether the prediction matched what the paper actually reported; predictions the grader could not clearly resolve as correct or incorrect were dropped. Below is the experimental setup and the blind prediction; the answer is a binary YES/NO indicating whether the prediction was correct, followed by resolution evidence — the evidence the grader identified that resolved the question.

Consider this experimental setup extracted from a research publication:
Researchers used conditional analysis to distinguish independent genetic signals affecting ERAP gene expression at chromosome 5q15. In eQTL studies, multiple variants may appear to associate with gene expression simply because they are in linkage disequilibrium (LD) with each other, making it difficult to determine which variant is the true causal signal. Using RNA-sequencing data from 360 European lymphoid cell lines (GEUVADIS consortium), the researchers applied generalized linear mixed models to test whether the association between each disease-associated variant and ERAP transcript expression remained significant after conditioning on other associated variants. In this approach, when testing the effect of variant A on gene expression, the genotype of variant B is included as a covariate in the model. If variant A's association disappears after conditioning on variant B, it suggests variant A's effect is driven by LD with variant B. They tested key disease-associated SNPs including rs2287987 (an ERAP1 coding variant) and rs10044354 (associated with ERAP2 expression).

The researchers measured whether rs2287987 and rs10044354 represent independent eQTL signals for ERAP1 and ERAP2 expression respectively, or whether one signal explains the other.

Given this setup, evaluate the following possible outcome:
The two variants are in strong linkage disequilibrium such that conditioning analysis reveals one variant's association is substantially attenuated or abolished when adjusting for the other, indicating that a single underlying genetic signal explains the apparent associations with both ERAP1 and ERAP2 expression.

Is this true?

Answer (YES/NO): NO